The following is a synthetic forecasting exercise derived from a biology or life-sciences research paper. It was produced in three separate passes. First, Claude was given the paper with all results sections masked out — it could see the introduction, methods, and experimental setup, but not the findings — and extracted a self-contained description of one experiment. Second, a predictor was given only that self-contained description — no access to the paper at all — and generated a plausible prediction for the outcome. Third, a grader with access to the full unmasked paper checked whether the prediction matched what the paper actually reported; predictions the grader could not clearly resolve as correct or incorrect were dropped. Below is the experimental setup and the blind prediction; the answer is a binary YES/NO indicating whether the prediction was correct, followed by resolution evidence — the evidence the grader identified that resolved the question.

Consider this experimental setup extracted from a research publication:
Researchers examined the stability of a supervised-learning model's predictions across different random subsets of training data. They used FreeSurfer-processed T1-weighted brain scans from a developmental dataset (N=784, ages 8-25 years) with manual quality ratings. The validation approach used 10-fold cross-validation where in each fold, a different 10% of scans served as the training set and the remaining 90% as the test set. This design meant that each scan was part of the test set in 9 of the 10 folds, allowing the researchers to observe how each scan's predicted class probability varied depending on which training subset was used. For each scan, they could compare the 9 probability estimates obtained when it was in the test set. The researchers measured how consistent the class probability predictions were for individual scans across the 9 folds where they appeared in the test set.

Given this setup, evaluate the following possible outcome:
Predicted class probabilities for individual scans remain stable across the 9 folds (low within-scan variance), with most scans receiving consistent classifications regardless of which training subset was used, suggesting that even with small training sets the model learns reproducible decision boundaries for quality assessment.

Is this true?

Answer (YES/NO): YES